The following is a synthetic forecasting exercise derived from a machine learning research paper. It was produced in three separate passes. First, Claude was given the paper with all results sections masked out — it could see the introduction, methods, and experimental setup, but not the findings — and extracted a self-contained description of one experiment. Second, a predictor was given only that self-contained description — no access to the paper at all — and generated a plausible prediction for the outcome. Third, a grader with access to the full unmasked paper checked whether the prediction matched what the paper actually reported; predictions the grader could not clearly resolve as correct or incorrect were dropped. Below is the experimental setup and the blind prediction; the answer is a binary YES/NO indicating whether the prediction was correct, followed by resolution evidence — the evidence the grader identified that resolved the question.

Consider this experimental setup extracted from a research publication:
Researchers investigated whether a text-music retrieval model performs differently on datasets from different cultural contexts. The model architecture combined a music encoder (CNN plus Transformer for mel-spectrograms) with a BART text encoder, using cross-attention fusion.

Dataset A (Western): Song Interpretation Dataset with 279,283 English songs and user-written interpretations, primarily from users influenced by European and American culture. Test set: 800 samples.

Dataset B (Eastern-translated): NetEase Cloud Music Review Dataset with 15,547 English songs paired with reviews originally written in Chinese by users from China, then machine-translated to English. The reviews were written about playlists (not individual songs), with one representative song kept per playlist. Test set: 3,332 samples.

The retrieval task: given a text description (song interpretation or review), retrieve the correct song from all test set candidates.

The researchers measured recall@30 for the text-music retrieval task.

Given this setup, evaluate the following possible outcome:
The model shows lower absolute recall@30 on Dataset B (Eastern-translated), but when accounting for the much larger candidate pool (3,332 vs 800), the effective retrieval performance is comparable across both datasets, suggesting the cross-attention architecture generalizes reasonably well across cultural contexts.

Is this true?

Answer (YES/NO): NO